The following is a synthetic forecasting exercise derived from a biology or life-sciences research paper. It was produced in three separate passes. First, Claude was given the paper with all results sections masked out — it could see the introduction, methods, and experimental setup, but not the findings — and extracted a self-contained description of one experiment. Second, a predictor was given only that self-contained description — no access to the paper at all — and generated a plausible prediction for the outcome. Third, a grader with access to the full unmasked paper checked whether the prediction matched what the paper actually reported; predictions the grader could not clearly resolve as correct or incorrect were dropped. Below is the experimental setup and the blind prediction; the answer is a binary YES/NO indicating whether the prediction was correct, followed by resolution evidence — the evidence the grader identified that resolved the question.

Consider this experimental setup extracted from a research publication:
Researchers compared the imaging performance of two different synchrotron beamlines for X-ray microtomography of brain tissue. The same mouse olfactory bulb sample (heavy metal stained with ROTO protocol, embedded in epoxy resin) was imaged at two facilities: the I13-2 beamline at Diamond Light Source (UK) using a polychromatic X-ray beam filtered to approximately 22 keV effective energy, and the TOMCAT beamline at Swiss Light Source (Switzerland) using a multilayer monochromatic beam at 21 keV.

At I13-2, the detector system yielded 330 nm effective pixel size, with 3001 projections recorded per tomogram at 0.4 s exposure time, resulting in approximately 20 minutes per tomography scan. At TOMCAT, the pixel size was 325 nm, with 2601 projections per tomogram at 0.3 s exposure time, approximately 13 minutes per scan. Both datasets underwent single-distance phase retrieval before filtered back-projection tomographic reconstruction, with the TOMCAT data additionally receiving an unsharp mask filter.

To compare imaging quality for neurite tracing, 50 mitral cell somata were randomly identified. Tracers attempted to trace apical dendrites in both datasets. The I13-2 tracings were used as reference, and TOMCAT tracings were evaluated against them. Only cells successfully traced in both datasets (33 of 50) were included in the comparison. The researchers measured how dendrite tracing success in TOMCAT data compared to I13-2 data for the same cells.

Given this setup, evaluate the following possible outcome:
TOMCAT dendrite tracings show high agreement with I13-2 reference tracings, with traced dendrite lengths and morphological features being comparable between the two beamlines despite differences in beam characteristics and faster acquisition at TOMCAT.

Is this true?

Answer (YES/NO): YES